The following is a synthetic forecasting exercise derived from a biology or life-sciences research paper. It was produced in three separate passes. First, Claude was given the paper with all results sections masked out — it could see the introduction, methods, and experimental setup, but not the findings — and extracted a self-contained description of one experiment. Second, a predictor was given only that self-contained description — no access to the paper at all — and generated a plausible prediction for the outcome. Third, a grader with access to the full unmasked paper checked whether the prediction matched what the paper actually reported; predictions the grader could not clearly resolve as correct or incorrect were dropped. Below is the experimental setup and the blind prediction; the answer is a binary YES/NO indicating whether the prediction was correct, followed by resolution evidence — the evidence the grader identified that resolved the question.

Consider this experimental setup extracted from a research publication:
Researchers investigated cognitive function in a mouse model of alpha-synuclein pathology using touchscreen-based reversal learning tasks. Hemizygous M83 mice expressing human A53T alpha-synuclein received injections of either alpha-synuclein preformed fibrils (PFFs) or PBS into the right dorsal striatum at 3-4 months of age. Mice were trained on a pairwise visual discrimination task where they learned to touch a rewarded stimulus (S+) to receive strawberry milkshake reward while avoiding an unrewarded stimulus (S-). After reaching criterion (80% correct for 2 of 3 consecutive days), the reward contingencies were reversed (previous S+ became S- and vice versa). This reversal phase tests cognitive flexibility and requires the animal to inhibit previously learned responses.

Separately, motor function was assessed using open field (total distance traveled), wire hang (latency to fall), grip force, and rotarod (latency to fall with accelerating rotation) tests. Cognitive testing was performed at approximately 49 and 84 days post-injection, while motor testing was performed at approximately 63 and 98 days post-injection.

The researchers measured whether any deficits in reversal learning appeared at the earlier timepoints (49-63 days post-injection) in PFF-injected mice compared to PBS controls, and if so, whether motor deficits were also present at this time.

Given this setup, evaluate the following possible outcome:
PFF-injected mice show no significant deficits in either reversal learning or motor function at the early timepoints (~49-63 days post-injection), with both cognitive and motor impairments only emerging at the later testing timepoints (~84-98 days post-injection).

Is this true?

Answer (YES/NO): NO